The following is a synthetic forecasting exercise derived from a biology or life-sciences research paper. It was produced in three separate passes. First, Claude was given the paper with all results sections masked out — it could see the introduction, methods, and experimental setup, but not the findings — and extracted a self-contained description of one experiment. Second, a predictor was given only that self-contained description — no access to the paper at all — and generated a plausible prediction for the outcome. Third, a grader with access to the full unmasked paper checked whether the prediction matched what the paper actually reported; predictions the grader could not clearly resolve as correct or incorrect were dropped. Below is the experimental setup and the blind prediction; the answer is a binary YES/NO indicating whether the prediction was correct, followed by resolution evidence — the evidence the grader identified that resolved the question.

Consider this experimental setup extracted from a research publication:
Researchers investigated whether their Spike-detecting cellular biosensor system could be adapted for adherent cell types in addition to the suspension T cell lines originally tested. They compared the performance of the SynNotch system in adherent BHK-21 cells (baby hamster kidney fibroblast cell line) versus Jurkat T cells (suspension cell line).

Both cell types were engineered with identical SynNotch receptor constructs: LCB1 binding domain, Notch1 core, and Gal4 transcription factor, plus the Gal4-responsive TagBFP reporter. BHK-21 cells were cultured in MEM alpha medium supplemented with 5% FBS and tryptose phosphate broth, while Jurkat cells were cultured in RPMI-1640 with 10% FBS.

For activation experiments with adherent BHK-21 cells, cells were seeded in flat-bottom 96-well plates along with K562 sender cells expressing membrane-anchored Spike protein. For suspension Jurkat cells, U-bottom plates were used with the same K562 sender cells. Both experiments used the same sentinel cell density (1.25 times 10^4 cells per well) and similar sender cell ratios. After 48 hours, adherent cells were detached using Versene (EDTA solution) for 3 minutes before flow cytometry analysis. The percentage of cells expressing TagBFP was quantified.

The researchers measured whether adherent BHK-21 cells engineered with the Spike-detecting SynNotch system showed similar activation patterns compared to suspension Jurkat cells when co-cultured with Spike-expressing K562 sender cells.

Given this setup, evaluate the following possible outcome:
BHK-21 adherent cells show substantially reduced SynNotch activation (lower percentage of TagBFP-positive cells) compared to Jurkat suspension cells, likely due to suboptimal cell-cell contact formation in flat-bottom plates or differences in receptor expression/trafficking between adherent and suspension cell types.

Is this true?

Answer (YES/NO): NO